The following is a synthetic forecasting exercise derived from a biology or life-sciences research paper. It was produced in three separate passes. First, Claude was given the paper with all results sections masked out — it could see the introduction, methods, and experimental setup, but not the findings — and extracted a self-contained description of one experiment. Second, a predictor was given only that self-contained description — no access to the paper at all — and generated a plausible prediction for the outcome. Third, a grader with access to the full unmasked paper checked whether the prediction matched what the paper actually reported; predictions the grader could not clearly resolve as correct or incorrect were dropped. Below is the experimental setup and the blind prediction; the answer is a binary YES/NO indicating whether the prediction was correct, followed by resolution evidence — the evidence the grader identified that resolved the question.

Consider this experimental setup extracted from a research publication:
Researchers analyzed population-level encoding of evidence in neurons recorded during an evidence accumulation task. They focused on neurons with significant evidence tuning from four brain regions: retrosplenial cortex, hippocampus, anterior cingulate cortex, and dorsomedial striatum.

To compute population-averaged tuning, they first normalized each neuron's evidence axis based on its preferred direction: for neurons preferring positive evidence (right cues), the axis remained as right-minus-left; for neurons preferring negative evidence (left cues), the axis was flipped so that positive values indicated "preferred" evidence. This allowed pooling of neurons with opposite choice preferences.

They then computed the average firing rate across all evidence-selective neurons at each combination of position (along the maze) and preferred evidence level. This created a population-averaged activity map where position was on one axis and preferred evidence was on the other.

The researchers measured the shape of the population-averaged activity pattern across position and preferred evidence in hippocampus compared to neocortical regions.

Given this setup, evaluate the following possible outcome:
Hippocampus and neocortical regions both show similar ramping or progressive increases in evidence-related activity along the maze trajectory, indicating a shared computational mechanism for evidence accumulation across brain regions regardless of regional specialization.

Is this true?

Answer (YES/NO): NO